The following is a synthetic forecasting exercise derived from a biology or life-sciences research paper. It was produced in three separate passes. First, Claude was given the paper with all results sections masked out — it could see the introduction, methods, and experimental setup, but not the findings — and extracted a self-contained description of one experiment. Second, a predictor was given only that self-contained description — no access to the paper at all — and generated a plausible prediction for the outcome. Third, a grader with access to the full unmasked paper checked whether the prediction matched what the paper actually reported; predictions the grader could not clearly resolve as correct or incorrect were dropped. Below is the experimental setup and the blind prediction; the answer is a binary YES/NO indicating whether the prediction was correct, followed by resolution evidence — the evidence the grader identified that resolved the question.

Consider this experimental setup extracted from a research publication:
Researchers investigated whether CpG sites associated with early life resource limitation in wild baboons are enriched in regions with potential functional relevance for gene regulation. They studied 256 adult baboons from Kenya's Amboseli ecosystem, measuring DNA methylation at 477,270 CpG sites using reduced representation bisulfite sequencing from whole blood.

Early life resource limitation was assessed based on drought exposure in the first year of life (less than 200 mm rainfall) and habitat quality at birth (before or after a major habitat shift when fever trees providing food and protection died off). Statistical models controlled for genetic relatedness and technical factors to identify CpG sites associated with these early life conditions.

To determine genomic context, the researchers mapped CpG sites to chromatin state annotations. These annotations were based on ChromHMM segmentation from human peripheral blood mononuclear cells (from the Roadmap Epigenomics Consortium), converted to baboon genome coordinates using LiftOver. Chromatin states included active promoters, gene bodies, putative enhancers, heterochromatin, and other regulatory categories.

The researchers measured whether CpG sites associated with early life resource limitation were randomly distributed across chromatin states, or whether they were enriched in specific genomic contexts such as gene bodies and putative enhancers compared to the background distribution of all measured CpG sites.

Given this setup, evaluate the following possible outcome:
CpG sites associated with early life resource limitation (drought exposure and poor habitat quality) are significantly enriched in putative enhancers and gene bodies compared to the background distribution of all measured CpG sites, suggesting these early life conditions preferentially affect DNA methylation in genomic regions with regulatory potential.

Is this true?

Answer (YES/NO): NO